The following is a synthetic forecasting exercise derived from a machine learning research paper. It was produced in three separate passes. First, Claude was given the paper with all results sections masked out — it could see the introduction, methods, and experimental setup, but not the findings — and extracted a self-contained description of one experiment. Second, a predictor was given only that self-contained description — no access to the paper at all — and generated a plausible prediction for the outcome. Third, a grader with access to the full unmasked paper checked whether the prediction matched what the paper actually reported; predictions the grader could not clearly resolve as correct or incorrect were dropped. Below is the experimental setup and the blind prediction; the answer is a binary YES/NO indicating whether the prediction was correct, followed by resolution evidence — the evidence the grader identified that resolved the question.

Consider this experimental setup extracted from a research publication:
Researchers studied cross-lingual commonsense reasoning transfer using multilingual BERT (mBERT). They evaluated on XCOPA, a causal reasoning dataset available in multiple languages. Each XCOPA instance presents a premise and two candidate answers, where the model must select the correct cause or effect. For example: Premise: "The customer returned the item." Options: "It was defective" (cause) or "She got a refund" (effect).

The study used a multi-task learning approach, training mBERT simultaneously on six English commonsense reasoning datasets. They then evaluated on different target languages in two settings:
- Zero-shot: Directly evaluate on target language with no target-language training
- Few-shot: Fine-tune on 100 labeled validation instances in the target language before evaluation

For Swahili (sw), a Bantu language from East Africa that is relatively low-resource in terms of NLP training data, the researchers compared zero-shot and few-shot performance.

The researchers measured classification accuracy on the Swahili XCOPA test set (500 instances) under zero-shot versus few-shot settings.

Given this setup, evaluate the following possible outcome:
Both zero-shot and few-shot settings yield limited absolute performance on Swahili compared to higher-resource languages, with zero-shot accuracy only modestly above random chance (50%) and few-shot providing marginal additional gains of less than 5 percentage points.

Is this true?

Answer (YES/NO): NO